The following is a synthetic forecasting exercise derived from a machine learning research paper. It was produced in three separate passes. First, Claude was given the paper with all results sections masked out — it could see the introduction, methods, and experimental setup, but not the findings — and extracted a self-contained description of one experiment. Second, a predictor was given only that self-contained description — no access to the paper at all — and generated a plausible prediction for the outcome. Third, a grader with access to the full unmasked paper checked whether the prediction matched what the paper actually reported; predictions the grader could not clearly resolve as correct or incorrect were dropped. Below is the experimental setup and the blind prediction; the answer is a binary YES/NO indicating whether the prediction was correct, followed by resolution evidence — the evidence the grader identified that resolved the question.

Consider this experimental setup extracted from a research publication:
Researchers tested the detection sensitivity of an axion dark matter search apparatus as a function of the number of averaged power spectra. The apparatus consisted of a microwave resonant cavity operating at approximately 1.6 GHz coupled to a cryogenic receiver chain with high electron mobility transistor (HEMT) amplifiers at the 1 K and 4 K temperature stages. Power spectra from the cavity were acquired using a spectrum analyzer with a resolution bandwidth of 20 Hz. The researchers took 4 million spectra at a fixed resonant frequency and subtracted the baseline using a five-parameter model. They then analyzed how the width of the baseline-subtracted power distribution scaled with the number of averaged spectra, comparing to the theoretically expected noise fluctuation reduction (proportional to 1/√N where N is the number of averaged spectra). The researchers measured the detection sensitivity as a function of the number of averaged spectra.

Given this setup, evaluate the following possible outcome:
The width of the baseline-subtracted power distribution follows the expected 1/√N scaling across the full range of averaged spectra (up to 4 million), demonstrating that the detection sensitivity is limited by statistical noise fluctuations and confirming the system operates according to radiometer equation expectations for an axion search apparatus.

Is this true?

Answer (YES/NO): NO